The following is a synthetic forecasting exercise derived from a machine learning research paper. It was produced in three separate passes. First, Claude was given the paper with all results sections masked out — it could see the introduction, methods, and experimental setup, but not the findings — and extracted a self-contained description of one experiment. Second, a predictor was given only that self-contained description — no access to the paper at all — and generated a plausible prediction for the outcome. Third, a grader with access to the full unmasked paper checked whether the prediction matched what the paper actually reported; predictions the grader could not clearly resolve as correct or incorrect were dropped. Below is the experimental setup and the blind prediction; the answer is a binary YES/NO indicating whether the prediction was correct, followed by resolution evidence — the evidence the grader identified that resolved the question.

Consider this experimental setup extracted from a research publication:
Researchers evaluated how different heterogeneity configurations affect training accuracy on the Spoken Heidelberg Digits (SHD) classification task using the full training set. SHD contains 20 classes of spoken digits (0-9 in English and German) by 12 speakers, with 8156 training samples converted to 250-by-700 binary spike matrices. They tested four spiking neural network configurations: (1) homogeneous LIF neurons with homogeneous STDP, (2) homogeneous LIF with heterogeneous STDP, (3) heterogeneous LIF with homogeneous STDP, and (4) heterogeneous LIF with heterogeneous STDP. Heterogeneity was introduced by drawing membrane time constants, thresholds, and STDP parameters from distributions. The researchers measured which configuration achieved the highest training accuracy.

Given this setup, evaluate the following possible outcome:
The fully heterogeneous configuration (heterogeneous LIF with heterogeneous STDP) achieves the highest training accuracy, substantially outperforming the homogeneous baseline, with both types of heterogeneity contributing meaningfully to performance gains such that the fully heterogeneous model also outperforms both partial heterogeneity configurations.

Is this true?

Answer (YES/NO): NO